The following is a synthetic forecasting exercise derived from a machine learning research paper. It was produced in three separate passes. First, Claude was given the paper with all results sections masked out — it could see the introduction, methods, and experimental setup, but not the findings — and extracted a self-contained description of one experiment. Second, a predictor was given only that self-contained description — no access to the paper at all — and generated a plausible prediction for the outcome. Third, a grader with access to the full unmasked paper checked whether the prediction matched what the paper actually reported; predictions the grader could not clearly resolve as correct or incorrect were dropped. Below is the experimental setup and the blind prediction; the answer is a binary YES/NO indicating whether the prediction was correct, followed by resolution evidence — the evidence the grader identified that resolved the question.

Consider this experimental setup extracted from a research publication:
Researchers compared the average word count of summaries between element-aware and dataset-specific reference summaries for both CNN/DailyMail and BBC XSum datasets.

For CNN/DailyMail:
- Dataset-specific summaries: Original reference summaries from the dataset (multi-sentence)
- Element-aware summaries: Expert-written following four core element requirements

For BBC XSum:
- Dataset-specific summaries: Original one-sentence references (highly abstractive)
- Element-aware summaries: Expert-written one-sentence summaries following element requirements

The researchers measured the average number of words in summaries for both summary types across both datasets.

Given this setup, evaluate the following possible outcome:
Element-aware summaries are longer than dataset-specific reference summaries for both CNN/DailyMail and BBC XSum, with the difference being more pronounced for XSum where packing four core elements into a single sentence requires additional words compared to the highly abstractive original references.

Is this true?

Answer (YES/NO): YES